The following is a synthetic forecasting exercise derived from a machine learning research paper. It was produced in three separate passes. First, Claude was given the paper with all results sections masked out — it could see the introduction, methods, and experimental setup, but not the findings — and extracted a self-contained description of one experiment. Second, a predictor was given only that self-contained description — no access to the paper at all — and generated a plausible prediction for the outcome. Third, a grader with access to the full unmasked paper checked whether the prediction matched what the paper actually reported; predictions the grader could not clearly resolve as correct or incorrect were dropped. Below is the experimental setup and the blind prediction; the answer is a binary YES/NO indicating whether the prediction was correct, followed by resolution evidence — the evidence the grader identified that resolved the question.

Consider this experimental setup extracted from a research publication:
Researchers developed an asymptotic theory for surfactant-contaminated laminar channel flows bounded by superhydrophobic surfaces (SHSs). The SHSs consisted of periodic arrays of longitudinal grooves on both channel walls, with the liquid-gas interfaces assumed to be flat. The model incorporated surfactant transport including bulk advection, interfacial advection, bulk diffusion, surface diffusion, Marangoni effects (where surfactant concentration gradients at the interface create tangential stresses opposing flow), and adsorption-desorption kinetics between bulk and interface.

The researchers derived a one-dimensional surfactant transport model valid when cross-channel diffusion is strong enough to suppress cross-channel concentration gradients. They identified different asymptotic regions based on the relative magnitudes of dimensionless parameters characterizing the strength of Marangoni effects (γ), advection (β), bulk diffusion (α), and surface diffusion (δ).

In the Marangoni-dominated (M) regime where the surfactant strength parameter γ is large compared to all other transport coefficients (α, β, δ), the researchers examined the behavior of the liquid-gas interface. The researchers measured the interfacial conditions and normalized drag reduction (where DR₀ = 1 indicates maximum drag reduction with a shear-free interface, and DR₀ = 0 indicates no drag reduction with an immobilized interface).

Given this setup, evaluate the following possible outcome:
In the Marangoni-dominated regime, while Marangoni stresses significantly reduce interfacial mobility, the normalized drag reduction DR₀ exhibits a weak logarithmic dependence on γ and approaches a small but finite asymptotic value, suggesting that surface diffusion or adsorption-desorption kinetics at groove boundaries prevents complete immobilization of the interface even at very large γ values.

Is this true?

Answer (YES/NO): NO